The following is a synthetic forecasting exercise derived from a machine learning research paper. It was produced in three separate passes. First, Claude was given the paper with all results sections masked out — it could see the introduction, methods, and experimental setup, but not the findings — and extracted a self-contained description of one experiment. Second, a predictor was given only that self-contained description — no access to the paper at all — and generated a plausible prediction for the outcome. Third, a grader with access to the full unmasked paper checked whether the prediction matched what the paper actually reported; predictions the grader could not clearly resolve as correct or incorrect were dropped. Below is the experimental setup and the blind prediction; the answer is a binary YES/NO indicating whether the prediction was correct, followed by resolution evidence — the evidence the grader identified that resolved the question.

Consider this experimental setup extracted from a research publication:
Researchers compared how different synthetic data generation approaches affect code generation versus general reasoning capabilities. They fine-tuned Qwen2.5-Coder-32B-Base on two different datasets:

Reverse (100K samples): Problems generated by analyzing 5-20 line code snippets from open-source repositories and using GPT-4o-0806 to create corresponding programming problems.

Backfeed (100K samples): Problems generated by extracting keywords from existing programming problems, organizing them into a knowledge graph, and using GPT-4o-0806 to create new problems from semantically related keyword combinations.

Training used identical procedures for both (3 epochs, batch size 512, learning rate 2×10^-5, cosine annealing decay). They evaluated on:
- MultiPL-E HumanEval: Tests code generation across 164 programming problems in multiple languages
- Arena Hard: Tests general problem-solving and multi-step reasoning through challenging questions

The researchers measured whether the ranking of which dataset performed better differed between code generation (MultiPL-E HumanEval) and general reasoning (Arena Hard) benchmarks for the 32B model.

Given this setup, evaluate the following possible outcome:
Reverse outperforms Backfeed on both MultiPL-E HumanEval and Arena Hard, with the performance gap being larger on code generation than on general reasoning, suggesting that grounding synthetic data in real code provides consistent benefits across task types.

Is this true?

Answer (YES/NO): NO